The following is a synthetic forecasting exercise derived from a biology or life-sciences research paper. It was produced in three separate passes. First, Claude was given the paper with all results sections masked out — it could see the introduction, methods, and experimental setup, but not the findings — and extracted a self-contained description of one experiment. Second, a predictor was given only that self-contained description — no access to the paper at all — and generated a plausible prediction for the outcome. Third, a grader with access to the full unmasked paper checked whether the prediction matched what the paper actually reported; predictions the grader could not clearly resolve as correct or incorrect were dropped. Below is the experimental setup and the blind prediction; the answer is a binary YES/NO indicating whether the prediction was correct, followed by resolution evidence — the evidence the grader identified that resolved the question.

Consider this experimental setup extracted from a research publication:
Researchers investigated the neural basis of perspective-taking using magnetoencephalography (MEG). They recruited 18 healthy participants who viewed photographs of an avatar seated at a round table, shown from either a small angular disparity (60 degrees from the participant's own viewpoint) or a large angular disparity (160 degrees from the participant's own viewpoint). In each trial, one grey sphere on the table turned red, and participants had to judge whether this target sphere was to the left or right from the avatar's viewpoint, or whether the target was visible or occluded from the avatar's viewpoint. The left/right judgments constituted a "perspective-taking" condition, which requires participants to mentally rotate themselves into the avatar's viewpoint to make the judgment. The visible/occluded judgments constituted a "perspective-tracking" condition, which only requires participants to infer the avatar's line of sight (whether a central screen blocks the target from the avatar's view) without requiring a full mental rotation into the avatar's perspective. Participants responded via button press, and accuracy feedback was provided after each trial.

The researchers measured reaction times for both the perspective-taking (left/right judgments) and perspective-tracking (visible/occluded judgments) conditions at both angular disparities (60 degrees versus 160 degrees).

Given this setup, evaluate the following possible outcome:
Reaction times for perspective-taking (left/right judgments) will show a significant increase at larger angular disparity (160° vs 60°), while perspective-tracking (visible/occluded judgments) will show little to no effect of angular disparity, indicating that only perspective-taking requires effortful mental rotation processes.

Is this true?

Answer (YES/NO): YES